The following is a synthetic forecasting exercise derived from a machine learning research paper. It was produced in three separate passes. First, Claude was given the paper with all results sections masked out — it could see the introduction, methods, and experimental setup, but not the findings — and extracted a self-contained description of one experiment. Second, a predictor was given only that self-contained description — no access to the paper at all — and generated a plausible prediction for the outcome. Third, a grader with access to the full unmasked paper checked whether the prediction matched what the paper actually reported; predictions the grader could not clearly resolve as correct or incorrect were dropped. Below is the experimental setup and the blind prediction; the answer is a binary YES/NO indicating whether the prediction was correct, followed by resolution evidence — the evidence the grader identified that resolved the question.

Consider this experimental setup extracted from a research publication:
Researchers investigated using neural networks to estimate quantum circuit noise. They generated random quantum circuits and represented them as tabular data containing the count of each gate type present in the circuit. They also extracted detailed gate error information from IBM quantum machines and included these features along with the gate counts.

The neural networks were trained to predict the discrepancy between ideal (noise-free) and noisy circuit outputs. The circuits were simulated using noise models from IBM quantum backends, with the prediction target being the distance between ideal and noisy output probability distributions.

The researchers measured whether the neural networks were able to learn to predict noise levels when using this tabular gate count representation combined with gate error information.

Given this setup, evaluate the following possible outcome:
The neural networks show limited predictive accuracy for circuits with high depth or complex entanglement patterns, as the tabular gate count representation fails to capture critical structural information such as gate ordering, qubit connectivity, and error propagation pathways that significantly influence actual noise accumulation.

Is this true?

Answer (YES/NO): NO